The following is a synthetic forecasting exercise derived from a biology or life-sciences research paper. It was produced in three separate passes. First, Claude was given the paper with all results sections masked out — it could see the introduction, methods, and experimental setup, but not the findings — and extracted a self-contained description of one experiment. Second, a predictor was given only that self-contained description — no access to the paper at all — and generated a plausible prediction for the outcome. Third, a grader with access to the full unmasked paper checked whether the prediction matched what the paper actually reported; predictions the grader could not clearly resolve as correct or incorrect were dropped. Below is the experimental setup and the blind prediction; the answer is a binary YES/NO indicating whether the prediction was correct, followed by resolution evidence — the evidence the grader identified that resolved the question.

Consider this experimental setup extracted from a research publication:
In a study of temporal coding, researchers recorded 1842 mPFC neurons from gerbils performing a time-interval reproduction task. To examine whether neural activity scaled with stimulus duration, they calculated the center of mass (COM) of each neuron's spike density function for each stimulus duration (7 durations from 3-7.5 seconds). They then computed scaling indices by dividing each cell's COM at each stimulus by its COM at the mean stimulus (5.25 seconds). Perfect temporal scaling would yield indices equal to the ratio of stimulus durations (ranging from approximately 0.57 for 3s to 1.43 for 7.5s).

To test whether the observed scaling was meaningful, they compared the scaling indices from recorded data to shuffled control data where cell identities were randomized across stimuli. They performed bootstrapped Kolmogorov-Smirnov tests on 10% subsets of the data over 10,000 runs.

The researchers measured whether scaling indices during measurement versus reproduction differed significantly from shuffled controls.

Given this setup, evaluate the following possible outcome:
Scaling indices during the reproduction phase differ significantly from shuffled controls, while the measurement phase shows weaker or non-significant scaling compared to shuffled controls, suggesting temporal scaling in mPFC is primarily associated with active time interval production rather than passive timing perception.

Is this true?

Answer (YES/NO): YES